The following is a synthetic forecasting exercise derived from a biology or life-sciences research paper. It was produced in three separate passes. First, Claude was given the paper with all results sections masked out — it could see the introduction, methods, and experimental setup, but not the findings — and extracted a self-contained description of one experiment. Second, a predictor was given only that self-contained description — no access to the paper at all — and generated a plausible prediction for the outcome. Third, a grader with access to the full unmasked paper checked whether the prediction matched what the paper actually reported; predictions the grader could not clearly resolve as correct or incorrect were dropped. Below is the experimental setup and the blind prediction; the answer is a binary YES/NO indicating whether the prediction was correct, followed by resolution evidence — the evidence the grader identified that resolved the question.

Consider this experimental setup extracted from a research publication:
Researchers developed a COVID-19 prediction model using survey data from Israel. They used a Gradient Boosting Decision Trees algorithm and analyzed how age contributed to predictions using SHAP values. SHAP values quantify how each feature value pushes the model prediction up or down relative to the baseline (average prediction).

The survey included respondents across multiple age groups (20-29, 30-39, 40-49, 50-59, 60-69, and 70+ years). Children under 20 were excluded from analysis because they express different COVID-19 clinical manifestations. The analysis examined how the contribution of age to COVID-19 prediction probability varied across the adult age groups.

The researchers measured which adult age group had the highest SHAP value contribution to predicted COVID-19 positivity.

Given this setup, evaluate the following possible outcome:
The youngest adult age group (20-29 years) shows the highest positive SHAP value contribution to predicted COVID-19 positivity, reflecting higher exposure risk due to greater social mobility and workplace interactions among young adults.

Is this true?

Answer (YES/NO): NO